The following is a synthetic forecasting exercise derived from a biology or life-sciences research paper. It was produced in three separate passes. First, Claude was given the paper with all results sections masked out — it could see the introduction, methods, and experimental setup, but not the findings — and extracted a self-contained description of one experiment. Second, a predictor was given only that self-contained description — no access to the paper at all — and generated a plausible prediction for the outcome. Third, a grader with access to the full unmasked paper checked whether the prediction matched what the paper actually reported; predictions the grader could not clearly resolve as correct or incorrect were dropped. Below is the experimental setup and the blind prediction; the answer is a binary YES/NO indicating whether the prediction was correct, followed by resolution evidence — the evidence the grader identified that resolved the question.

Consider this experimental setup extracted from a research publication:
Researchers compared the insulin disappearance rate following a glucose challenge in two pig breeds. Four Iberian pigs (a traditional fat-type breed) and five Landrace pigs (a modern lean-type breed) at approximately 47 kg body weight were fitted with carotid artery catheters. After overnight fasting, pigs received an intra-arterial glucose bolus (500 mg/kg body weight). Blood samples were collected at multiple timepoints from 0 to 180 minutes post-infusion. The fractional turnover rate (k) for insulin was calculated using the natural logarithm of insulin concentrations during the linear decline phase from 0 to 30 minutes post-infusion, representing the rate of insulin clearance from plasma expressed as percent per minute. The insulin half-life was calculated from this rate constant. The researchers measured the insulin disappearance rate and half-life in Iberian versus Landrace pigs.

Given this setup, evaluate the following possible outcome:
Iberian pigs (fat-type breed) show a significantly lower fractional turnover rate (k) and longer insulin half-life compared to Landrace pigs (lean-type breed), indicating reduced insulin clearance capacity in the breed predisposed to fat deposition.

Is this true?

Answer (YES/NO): NO